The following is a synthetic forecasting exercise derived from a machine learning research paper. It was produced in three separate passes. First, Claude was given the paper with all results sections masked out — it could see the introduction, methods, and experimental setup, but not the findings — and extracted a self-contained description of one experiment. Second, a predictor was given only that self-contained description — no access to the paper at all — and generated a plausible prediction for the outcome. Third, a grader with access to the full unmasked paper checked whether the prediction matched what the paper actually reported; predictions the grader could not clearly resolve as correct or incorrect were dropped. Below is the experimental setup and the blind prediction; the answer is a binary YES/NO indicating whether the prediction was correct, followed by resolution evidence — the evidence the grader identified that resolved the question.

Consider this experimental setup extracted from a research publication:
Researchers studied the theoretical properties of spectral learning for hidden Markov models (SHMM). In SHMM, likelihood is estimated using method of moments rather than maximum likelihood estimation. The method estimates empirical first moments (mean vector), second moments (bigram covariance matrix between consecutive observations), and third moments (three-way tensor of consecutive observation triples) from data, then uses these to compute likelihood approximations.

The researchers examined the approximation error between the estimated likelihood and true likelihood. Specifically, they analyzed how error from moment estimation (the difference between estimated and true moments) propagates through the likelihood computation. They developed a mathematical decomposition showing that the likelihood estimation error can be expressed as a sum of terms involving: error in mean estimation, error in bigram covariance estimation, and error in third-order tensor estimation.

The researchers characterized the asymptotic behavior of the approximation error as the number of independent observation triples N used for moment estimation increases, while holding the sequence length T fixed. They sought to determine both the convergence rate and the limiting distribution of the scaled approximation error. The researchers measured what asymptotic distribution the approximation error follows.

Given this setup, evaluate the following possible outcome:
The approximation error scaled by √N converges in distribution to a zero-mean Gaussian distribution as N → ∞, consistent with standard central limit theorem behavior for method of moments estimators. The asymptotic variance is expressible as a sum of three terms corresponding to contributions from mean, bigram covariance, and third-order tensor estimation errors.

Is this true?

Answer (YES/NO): YES